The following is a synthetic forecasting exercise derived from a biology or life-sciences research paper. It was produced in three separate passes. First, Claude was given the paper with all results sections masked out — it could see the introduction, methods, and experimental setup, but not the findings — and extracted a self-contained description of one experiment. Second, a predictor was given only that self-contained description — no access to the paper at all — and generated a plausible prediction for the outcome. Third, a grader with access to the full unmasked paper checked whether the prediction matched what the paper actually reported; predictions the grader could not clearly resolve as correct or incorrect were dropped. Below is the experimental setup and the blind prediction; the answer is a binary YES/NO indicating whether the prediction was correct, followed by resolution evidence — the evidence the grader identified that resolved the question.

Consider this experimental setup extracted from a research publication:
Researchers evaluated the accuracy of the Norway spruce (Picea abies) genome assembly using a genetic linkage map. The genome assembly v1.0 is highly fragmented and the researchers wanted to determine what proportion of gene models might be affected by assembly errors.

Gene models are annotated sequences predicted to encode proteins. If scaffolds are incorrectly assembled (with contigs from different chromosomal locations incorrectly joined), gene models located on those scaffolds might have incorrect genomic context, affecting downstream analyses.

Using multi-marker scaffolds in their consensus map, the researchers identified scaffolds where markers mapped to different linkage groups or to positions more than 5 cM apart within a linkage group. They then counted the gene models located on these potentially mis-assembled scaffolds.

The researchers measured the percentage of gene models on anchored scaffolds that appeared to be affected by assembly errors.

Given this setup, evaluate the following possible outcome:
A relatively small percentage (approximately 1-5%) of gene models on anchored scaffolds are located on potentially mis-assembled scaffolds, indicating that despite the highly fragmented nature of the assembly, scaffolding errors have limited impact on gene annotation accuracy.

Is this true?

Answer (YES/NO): YES